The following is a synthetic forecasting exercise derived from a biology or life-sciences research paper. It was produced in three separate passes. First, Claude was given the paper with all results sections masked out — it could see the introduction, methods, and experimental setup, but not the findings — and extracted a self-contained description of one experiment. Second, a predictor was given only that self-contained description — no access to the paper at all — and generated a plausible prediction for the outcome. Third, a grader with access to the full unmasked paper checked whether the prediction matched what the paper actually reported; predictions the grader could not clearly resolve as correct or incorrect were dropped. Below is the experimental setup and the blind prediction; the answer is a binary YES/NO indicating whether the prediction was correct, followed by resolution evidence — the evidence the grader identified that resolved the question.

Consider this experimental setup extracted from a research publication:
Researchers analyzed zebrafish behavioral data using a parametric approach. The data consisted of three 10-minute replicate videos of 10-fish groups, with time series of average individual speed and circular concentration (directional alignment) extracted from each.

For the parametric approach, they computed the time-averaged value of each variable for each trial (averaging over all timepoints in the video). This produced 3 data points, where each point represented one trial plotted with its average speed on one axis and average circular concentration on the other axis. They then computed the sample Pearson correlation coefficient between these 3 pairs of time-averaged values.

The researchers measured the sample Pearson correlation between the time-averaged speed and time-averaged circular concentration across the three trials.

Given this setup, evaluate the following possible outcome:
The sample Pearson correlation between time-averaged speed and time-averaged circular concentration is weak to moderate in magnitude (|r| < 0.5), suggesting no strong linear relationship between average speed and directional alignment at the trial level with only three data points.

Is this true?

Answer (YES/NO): NO